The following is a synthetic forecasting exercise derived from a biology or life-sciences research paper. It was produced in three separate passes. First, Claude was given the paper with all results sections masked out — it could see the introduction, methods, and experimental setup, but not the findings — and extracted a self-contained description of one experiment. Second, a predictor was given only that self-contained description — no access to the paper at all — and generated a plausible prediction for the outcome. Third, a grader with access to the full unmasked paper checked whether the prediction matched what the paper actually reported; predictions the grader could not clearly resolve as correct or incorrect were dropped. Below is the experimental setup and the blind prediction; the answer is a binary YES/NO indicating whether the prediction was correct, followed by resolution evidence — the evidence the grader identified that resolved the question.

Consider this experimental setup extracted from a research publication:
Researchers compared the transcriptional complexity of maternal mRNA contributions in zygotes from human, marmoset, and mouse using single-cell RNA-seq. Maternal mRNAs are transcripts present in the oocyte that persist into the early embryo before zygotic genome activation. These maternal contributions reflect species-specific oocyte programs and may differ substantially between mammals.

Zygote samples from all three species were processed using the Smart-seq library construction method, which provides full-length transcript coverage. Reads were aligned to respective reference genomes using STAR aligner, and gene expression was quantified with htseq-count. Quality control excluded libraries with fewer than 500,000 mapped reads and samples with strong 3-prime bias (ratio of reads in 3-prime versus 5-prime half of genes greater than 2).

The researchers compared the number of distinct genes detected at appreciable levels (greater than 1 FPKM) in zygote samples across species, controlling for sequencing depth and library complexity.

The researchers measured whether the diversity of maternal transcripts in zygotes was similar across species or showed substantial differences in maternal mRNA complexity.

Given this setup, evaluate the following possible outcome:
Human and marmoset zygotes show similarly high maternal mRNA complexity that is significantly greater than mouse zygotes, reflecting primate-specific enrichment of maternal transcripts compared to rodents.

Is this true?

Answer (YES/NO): NO